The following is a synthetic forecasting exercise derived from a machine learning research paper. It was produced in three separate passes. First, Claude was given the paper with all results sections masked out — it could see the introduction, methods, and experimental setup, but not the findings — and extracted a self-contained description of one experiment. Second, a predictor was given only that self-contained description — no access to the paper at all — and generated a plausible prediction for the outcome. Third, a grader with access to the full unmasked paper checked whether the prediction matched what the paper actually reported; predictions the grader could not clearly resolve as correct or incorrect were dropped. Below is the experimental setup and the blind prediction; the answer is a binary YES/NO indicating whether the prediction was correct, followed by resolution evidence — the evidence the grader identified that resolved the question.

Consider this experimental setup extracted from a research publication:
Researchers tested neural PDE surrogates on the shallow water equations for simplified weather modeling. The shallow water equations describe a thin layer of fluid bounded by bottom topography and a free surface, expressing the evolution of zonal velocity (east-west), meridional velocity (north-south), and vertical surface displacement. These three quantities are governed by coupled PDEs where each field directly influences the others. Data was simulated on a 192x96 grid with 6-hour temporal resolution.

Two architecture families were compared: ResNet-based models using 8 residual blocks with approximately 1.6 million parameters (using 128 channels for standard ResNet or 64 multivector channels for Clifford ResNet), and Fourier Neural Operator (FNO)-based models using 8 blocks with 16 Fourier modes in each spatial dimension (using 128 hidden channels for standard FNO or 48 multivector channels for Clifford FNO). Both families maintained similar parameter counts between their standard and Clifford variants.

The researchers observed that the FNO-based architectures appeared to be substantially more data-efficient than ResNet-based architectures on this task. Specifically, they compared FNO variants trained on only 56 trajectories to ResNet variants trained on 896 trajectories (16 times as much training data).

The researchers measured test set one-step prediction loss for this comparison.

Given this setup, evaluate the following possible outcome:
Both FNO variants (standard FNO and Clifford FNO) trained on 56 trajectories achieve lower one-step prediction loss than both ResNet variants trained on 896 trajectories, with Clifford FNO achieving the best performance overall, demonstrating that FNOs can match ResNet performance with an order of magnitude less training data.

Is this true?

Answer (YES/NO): NO